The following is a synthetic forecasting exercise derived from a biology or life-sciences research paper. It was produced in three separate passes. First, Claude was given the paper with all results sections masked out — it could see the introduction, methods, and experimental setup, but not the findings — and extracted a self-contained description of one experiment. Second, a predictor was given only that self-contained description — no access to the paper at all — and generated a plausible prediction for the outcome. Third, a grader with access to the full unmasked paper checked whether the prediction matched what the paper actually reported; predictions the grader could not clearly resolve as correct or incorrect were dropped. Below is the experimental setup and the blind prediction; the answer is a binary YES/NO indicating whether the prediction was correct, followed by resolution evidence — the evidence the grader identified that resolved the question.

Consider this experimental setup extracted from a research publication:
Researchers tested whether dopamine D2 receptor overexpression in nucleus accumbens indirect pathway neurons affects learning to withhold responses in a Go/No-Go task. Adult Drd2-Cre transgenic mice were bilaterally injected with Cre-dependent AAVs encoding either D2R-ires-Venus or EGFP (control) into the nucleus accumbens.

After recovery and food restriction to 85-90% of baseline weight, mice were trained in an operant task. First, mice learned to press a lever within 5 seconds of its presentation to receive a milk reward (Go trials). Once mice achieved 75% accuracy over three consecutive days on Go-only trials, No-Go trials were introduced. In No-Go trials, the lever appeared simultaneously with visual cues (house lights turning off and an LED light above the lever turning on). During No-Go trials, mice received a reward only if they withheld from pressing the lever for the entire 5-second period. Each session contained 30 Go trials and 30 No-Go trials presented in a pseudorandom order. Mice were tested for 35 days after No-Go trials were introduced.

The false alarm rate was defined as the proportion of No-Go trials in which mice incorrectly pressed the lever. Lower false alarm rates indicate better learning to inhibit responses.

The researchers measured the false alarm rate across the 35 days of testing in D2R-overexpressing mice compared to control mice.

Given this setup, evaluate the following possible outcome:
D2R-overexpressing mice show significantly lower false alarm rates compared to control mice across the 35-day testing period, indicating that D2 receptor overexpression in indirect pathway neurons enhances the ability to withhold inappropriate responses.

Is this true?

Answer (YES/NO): NO